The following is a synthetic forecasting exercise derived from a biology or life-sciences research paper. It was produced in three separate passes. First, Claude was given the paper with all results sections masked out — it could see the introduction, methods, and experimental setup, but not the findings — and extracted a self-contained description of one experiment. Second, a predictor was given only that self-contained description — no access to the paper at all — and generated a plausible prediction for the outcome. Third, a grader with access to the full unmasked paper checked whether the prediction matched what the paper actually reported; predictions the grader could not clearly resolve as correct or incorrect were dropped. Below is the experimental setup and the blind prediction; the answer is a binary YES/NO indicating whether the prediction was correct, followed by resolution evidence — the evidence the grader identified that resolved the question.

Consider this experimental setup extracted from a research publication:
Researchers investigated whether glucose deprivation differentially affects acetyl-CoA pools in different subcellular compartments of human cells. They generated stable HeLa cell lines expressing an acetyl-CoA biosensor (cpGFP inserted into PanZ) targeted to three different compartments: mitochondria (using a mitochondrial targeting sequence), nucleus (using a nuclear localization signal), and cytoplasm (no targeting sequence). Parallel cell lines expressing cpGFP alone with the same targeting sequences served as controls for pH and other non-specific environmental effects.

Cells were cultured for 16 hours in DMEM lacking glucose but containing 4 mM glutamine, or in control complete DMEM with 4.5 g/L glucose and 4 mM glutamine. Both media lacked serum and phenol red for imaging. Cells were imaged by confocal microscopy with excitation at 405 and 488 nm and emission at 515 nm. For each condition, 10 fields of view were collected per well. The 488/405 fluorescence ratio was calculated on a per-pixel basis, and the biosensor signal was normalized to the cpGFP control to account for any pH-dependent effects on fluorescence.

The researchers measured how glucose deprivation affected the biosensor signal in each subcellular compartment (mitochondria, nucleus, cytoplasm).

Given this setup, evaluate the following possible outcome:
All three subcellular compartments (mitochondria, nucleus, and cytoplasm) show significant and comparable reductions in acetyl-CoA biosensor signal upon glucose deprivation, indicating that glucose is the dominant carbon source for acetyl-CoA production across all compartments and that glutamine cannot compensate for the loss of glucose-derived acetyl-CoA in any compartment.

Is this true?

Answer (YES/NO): NO